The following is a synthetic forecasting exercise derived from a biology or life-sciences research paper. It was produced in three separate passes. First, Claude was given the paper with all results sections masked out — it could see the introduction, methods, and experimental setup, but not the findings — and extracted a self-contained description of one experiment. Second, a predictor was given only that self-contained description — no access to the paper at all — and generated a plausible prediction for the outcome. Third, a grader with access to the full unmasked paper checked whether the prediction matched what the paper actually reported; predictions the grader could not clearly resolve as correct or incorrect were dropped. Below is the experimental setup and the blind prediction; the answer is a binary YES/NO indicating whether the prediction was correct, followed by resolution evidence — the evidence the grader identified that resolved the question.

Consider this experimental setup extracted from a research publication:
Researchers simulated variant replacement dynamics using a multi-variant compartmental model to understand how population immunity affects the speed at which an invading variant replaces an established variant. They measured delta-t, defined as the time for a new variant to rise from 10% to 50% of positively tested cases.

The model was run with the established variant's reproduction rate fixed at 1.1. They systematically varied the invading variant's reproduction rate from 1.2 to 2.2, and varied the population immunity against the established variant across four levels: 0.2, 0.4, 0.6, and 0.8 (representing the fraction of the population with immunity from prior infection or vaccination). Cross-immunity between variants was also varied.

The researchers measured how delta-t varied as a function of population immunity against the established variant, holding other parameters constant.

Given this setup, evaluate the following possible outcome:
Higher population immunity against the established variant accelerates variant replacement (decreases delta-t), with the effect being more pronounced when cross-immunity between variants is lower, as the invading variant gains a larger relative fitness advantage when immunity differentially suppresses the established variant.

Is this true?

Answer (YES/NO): NO